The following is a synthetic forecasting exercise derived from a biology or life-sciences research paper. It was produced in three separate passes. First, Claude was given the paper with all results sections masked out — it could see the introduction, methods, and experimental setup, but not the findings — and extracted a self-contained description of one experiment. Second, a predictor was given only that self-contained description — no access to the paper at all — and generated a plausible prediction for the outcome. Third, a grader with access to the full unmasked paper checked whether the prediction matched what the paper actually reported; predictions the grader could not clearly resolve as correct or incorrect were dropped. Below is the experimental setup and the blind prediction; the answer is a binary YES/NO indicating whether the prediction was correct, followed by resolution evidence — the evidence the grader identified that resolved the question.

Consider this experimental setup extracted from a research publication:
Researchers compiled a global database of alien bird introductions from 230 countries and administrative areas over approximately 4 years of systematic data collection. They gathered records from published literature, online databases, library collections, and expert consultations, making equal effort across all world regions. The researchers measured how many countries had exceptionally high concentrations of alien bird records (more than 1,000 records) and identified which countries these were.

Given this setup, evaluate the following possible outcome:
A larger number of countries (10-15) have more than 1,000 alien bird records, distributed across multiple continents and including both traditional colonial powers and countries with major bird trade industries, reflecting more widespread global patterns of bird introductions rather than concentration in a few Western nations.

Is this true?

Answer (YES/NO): NO